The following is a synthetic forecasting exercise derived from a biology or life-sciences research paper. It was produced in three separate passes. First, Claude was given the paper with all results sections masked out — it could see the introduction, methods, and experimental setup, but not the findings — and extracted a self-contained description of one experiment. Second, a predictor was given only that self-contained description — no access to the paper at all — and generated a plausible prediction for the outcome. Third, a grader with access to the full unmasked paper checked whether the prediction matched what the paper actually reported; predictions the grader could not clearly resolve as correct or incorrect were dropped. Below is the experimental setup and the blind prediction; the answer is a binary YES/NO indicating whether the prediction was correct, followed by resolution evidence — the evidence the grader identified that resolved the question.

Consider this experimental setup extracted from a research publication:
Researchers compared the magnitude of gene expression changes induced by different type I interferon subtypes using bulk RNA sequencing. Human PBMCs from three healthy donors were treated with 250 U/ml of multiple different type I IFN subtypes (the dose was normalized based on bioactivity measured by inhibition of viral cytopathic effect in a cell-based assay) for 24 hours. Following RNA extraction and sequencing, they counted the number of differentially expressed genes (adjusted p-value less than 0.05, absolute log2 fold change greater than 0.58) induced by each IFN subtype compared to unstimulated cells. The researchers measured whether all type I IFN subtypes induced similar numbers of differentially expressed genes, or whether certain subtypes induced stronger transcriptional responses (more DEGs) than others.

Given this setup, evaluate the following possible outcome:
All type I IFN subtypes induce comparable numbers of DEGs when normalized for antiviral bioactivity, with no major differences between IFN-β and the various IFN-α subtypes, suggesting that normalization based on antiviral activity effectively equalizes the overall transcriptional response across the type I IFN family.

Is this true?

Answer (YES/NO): NO